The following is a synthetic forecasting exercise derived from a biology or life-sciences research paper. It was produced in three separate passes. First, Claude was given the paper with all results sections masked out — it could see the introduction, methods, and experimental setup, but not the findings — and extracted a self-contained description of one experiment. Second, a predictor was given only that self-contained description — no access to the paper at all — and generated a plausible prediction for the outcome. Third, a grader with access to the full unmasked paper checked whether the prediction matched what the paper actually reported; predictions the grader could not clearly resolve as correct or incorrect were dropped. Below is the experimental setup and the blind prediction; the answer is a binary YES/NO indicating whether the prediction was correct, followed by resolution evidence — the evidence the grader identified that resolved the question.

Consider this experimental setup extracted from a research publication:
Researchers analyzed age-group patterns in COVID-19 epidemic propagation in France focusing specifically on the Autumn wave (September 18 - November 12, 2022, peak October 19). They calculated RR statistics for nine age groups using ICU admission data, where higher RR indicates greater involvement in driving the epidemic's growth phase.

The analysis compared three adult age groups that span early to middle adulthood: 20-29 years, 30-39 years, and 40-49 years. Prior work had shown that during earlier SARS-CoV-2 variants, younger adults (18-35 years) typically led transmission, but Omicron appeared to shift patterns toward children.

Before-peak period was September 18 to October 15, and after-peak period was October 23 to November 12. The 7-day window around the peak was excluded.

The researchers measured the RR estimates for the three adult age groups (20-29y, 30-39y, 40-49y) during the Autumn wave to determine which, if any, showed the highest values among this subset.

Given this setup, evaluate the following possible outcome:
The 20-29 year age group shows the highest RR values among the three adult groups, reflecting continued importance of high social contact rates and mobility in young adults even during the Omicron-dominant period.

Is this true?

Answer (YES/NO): NO